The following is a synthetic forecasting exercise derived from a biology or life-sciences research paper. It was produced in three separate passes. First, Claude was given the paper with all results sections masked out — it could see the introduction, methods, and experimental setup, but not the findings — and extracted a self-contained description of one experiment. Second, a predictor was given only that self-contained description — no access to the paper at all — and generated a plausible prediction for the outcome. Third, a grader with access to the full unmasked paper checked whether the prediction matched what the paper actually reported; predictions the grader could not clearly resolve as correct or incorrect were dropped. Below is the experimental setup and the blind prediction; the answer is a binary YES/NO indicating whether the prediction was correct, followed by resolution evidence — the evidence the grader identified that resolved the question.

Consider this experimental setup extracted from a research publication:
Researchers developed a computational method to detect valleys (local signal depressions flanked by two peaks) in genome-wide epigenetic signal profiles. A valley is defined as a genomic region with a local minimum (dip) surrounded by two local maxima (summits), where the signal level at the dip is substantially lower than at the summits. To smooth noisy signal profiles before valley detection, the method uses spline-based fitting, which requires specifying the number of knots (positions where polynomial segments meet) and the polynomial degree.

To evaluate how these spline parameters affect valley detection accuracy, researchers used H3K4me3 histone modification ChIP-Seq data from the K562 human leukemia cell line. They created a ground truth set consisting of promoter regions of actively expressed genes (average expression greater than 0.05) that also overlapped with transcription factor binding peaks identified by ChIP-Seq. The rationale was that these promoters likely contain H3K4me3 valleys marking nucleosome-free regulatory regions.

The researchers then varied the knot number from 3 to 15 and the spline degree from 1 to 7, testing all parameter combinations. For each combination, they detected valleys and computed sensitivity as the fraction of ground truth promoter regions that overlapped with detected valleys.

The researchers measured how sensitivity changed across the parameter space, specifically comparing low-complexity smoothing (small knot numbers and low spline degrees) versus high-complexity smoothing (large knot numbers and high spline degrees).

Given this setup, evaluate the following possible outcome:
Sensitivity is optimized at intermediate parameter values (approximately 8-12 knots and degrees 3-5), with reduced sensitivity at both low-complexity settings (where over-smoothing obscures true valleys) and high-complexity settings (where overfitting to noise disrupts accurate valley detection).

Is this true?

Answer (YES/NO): NO